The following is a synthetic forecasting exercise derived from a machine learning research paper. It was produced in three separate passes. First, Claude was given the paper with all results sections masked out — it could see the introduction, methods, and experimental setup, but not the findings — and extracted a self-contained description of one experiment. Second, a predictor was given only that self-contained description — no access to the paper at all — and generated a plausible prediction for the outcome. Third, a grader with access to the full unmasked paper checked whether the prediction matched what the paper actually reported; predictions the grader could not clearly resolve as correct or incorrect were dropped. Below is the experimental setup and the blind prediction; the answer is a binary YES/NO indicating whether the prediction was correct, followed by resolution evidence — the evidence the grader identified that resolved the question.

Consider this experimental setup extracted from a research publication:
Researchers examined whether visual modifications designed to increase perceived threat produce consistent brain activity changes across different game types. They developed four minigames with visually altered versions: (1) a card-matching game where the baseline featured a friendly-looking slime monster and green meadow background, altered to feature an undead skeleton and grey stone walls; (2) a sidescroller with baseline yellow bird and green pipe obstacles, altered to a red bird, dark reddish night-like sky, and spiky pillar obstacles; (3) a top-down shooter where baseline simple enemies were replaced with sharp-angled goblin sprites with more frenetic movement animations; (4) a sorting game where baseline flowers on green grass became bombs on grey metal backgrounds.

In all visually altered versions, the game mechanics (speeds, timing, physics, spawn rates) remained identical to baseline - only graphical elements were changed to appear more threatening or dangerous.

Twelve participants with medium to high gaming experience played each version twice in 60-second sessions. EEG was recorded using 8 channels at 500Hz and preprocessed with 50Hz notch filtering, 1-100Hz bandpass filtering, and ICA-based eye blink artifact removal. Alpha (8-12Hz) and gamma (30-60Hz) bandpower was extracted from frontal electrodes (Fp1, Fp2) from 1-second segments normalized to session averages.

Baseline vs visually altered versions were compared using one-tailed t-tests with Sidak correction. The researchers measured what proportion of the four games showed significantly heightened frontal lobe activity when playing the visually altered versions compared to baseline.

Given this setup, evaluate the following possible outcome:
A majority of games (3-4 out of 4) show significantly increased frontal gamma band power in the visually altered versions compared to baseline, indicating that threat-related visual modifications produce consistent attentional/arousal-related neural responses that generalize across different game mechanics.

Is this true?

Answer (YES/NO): NO